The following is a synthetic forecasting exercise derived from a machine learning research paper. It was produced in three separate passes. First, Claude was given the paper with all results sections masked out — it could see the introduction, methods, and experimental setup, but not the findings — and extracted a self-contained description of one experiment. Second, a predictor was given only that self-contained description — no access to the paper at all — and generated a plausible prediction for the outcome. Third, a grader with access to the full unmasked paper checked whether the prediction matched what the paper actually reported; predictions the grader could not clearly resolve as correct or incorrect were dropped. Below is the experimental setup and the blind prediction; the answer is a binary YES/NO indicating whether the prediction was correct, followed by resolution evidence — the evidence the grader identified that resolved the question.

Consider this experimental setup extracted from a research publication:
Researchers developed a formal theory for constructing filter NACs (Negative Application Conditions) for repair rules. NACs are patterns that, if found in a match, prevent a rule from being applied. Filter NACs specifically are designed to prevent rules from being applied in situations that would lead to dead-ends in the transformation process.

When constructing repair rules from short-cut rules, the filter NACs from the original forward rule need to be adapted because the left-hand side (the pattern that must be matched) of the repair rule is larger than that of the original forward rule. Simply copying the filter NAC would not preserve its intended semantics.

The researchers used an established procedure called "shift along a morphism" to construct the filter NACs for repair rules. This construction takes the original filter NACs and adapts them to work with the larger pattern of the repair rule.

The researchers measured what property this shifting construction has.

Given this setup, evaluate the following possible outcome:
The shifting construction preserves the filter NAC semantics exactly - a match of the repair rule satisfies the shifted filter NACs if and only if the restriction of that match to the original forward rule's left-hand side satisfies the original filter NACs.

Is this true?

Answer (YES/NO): YES